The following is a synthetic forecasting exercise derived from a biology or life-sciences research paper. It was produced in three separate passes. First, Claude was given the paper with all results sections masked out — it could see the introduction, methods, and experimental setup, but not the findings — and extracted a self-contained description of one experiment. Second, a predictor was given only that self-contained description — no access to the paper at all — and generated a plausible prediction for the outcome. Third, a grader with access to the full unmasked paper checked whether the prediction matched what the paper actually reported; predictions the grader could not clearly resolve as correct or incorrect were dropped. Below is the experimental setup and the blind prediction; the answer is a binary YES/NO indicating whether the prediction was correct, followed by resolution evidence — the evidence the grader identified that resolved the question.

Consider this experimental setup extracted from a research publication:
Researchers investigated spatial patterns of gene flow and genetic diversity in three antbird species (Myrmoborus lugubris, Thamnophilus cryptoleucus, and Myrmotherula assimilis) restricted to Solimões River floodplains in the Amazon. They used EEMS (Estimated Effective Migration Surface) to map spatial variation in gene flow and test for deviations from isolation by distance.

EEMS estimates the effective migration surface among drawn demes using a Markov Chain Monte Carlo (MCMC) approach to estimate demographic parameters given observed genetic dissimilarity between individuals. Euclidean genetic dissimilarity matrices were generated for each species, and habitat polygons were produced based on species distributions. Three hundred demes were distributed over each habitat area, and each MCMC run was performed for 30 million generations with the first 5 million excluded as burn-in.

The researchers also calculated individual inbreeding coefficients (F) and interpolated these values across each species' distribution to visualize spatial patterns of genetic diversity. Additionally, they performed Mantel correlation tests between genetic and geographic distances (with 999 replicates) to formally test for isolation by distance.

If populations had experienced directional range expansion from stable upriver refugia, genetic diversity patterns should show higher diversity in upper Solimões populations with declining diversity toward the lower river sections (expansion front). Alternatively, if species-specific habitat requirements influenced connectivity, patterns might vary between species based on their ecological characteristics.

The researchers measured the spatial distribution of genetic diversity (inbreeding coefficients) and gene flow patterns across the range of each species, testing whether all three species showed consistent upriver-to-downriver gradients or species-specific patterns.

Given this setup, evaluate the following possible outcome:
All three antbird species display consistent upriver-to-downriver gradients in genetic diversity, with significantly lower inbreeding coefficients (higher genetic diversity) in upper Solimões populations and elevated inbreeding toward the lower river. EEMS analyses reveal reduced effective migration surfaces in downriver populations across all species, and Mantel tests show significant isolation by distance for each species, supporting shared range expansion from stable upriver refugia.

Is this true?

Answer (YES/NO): NO